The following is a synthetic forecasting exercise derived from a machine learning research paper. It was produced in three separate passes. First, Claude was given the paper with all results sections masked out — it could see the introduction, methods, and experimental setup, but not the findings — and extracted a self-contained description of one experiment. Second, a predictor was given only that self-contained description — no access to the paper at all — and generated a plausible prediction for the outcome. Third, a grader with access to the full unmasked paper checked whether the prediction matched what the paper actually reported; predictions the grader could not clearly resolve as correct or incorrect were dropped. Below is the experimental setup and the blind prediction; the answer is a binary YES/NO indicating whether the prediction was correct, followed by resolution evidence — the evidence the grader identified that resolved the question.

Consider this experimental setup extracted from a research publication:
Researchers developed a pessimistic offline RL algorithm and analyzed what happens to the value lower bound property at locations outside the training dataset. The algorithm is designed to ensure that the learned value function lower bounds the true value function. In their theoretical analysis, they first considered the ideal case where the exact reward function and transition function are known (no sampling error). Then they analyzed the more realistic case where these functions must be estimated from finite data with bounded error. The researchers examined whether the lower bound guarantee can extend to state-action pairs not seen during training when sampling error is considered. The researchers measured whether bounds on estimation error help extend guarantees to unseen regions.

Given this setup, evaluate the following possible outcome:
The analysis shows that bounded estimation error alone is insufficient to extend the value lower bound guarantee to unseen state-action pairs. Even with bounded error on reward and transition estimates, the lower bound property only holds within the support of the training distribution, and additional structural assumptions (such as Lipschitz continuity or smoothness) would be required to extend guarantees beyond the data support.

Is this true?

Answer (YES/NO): NO